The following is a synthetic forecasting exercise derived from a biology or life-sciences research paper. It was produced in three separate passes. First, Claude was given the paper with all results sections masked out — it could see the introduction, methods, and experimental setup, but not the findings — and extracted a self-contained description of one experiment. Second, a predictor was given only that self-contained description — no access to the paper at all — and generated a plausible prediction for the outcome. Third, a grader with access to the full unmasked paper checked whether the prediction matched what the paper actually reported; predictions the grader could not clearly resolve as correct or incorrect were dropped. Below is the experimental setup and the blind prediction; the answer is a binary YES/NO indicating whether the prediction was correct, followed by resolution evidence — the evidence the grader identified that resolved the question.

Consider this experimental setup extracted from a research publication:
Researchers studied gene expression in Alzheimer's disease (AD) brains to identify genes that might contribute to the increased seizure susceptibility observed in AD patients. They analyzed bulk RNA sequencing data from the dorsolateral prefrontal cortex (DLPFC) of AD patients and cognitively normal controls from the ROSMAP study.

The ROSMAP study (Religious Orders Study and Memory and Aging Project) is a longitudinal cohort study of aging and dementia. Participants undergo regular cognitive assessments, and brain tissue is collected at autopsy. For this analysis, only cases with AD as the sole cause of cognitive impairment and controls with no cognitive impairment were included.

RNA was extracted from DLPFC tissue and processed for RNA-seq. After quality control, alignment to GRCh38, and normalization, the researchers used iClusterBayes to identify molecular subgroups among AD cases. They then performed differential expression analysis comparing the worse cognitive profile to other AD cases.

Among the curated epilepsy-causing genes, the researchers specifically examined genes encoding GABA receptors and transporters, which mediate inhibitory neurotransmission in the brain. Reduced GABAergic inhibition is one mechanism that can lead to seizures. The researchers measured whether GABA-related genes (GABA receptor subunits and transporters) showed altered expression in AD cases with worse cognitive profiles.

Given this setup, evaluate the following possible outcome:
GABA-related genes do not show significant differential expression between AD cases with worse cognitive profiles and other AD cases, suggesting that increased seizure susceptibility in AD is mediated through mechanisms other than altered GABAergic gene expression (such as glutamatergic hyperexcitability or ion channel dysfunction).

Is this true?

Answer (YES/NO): NO